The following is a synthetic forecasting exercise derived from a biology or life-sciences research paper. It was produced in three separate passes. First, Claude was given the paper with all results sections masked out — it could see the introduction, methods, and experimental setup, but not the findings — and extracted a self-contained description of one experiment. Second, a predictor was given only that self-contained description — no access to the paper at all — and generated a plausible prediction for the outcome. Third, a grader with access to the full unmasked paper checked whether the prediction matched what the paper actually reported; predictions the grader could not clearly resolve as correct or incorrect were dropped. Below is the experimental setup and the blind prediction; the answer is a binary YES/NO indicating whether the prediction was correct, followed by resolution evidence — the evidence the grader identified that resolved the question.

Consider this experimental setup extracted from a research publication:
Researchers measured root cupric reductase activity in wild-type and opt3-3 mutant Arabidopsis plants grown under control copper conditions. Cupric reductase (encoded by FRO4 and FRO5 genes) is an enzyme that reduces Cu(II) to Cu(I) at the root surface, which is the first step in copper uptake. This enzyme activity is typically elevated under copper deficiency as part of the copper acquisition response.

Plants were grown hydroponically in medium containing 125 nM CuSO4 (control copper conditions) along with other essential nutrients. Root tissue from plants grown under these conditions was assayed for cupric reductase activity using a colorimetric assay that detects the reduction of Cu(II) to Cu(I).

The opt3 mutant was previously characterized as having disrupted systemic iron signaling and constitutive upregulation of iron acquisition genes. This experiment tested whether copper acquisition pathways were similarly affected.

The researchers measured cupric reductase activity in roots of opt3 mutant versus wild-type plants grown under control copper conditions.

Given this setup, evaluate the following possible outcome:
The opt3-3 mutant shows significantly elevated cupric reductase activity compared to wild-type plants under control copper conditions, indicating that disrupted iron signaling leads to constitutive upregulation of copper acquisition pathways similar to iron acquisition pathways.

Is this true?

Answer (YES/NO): YES